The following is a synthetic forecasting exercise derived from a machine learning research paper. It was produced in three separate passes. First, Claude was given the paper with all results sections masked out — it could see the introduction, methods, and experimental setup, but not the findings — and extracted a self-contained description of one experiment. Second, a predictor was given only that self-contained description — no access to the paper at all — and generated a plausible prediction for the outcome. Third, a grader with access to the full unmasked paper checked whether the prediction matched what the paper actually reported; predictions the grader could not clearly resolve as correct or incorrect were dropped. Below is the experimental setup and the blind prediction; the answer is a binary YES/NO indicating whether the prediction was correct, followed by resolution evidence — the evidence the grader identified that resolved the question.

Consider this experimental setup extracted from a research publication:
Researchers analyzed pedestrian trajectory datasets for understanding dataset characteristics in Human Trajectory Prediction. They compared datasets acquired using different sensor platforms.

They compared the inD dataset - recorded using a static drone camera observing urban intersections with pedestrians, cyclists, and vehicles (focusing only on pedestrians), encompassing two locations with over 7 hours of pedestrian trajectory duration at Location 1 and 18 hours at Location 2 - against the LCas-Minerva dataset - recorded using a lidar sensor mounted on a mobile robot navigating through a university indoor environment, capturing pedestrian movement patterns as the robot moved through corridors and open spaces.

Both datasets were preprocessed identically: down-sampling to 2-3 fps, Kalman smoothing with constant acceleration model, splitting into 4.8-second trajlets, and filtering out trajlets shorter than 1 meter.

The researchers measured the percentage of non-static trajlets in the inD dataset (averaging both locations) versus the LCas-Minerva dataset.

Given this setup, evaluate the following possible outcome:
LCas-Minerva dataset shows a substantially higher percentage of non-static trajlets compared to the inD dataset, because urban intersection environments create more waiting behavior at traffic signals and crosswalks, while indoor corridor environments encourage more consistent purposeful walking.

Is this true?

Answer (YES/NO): NO